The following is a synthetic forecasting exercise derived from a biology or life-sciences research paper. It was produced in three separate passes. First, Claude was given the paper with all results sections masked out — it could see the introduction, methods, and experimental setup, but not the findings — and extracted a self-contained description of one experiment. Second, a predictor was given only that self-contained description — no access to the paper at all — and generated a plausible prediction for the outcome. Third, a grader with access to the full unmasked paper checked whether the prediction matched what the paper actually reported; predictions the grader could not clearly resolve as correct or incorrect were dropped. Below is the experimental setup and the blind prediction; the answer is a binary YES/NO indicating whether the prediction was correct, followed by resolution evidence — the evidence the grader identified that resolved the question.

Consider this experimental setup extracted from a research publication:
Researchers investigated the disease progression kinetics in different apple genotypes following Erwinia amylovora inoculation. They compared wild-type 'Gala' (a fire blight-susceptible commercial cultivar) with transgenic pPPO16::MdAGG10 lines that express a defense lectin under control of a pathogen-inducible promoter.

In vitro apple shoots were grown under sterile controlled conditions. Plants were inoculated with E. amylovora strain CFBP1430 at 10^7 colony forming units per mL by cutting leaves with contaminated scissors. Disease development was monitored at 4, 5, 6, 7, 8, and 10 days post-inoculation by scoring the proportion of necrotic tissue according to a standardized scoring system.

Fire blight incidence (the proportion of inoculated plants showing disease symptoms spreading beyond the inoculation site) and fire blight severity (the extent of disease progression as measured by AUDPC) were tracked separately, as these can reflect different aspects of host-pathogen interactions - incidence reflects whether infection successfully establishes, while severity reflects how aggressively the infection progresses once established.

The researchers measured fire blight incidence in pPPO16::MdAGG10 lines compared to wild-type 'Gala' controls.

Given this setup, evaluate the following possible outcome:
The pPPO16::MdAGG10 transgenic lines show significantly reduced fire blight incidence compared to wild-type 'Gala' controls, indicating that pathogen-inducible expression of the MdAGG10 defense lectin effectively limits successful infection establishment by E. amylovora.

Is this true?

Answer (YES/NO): NO